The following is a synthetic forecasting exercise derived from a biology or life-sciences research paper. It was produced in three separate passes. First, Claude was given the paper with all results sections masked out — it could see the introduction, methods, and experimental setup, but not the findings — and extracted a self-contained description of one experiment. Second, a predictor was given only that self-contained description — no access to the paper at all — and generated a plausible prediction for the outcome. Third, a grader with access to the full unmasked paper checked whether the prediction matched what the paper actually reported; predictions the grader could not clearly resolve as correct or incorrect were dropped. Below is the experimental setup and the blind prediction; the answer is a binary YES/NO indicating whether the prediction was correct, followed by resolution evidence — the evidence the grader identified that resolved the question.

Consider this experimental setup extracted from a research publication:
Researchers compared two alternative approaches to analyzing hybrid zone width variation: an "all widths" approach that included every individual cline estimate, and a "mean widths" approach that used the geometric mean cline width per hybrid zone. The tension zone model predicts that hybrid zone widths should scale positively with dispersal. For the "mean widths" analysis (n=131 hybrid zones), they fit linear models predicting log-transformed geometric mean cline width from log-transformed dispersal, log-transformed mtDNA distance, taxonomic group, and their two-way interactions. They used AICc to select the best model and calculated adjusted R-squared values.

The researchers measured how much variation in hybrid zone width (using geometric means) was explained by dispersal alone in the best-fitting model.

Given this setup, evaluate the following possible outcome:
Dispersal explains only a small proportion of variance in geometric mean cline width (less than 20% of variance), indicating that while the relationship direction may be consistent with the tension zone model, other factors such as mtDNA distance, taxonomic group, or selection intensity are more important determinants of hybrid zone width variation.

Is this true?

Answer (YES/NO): NO